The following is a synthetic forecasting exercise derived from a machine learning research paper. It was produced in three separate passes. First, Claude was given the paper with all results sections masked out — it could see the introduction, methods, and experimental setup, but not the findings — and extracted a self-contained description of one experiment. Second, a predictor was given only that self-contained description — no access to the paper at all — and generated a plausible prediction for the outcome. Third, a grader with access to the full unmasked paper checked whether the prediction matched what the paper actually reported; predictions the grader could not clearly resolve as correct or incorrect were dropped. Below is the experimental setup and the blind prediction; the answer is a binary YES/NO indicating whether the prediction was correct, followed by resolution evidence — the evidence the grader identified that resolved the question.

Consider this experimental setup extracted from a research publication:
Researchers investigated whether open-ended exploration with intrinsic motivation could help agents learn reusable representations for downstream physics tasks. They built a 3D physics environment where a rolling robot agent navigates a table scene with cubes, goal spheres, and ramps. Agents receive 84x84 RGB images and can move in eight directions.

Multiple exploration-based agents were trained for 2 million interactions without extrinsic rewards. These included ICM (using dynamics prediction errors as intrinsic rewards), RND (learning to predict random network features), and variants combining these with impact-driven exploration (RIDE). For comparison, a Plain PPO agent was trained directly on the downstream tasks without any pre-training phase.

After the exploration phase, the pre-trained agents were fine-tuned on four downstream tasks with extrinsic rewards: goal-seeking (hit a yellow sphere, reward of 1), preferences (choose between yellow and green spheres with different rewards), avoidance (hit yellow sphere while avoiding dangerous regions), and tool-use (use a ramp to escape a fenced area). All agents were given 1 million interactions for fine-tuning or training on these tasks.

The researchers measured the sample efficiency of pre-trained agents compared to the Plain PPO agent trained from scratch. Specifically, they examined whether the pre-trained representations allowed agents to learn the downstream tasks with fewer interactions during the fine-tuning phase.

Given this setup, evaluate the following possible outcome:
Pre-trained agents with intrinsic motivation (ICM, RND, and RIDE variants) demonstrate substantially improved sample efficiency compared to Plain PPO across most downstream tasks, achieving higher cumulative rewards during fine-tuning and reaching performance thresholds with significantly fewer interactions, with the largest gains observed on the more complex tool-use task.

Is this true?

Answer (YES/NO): NO